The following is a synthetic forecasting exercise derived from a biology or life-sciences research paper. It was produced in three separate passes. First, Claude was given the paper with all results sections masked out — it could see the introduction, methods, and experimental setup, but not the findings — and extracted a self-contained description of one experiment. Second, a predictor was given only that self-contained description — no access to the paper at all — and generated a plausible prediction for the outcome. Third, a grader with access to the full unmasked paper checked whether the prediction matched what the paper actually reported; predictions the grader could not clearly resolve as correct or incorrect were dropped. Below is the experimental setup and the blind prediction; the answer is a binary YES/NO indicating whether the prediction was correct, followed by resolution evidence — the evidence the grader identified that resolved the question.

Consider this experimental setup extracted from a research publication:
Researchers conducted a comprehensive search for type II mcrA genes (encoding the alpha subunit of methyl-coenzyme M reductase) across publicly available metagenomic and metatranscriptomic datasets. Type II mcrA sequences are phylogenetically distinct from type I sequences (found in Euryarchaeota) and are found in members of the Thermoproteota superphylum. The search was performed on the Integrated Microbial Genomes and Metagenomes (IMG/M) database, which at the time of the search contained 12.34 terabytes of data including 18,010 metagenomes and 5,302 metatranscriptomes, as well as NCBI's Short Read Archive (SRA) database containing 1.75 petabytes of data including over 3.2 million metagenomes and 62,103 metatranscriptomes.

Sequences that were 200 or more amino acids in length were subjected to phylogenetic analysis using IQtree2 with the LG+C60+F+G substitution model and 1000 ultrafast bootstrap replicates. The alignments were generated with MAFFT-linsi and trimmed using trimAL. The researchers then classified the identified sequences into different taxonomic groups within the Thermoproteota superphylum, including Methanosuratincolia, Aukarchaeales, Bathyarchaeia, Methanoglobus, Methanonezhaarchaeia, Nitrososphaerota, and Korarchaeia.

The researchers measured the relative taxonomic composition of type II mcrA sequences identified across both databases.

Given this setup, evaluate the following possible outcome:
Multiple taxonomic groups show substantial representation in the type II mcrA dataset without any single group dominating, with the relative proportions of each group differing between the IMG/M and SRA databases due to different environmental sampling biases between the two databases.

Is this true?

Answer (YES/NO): NO